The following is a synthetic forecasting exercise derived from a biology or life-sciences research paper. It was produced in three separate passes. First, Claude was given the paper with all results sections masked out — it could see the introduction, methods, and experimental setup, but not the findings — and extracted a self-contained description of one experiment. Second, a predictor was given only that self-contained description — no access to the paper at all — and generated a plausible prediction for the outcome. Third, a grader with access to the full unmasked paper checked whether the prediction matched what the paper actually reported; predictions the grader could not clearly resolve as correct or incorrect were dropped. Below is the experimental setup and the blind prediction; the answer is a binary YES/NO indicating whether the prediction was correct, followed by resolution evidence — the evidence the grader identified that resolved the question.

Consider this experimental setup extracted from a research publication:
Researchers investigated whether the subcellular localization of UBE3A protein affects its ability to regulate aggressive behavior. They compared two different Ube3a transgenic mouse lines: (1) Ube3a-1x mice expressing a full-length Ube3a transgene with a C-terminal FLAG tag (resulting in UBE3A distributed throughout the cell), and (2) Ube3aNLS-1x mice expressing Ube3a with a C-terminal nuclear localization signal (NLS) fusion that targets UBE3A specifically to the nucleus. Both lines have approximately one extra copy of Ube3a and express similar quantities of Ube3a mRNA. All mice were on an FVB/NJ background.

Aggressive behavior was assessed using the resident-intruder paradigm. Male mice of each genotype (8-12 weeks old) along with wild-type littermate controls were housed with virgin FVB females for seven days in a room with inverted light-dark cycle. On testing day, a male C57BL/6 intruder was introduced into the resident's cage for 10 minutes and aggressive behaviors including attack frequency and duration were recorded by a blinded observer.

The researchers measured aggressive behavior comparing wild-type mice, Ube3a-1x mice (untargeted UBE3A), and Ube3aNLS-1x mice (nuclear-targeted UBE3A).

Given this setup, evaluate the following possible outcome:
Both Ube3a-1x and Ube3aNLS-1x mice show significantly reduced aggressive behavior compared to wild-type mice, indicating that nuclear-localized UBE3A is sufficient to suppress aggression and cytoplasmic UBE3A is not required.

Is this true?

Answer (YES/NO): NO